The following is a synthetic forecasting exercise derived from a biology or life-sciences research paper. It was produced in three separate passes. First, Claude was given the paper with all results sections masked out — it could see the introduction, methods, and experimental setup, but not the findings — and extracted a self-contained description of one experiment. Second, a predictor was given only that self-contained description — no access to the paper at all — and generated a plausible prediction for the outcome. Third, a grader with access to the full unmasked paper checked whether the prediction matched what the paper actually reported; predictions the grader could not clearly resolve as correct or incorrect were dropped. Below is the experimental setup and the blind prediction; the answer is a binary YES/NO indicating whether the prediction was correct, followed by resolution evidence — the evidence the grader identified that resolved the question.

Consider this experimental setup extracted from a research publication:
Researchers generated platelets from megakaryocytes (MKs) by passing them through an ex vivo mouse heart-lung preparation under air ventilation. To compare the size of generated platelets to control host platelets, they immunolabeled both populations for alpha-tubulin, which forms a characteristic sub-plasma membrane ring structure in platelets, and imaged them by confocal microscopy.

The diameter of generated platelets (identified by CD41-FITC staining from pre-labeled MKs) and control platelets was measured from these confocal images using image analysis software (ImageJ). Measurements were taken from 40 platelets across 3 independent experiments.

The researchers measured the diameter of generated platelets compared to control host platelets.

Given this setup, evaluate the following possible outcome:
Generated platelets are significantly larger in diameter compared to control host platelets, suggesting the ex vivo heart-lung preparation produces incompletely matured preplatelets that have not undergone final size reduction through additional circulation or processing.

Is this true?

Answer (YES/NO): NO